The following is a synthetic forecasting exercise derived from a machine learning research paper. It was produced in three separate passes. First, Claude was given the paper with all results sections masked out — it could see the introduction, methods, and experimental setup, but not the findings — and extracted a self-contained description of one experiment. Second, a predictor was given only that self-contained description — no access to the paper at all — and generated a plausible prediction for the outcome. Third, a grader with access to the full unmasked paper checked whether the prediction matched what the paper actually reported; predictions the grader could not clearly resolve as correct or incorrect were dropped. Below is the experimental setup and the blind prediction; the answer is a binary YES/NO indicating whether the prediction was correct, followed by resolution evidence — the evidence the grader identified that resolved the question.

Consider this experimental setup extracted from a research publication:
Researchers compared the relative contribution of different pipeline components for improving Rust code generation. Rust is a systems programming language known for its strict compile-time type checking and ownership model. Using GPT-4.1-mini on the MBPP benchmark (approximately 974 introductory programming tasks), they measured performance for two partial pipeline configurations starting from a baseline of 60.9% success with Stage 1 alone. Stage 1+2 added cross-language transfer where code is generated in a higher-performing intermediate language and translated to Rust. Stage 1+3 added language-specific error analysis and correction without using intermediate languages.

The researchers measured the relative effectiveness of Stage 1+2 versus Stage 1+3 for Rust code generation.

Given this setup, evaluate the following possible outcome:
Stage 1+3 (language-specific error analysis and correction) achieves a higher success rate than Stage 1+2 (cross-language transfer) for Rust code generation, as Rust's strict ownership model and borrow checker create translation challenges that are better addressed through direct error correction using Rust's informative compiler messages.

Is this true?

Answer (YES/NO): YES